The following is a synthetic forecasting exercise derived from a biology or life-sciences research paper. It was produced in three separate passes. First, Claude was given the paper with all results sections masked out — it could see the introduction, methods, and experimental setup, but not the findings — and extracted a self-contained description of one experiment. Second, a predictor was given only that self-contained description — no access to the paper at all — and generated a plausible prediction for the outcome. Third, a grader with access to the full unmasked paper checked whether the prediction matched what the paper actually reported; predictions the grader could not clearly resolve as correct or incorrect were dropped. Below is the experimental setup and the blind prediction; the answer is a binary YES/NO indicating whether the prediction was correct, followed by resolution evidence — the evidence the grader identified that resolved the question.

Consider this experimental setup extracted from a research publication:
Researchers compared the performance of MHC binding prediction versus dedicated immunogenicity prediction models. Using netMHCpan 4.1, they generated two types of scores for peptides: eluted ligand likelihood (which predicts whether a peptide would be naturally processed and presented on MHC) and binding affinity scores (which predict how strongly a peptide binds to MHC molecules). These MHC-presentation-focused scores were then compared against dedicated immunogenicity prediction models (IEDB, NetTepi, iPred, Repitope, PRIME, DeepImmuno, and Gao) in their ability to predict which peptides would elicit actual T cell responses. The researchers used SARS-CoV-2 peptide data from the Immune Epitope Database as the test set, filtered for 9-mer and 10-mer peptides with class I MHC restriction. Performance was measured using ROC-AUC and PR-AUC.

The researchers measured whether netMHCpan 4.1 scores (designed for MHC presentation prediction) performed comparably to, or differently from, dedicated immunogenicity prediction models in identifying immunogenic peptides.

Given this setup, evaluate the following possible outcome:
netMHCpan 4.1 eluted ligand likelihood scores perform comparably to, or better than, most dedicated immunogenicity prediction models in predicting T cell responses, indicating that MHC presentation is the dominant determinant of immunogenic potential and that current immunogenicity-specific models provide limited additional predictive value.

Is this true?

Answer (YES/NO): NO